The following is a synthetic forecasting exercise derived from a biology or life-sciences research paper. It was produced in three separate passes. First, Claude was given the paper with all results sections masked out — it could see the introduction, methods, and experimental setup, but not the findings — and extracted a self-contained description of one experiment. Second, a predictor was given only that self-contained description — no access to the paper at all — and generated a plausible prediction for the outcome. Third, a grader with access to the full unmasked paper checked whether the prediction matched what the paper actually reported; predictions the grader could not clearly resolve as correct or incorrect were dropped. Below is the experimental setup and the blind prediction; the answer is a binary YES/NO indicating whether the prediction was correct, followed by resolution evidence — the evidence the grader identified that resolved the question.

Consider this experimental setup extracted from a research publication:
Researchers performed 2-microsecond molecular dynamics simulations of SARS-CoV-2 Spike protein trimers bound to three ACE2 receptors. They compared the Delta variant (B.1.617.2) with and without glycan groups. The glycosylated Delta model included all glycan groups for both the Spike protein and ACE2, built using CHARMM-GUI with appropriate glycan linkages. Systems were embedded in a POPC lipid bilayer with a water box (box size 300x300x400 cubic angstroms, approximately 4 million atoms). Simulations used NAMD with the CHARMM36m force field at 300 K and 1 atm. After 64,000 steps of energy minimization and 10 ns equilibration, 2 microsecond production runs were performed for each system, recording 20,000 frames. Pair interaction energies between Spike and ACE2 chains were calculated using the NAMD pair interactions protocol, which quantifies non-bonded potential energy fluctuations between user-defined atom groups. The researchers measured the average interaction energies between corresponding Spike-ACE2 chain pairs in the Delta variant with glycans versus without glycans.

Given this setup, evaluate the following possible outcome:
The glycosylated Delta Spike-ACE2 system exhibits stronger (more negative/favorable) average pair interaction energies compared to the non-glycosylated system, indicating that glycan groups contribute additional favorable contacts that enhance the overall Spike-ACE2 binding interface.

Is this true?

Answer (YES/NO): YES